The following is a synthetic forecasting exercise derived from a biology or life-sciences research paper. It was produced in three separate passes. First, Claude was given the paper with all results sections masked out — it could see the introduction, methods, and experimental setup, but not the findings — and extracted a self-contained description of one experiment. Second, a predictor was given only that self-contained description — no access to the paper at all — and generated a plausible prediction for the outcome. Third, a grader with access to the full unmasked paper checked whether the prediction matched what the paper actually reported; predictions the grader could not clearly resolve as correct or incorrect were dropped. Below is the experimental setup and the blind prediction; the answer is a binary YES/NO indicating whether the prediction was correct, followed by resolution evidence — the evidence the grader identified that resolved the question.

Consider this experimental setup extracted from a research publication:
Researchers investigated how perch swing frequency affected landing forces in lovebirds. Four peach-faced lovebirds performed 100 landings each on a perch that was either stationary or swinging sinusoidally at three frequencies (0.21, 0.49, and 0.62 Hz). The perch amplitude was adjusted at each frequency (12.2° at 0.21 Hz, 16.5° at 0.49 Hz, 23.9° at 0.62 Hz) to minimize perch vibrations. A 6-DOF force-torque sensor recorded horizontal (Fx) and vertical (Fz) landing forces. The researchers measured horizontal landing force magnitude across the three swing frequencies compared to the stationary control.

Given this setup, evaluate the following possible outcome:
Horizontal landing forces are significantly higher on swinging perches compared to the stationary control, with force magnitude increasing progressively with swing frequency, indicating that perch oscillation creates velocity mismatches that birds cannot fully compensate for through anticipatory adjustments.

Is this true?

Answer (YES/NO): YES